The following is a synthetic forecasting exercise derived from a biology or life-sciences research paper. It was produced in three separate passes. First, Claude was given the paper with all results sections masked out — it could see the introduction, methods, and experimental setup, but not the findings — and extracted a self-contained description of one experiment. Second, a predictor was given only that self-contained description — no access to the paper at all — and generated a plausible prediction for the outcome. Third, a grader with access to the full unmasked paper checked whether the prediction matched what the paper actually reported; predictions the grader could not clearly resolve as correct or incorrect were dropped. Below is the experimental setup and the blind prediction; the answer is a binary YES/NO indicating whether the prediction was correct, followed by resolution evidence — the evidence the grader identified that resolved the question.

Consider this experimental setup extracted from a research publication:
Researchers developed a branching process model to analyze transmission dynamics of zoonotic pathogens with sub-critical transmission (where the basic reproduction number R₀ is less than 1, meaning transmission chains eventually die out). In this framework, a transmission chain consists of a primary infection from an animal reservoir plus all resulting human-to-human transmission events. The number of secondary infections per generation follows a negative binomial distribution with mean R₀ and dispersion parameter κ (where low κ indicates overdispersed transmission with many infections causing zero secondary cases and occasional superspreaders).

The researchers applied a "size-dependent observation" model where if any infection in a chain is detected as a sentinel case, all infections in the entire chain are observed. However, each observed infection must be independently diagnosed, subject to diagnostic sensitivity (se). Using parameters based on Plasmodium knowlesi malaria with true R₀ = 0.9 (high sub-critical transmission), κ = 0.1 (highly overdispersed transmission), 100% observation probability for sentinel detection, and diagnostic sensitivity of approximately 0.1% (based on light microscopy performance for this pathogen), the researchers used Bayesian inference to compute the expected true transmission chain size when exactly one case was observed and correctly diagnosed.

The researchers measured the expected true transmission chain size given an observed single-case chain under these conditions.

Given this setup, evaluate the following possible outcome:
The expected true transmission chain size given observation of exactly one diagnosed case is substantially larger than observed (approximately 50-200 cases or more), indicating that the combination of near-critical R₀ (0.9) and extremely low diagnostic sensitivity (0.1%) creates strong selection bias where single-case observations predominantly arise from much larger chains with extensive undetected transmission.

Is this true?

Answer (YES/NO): YES